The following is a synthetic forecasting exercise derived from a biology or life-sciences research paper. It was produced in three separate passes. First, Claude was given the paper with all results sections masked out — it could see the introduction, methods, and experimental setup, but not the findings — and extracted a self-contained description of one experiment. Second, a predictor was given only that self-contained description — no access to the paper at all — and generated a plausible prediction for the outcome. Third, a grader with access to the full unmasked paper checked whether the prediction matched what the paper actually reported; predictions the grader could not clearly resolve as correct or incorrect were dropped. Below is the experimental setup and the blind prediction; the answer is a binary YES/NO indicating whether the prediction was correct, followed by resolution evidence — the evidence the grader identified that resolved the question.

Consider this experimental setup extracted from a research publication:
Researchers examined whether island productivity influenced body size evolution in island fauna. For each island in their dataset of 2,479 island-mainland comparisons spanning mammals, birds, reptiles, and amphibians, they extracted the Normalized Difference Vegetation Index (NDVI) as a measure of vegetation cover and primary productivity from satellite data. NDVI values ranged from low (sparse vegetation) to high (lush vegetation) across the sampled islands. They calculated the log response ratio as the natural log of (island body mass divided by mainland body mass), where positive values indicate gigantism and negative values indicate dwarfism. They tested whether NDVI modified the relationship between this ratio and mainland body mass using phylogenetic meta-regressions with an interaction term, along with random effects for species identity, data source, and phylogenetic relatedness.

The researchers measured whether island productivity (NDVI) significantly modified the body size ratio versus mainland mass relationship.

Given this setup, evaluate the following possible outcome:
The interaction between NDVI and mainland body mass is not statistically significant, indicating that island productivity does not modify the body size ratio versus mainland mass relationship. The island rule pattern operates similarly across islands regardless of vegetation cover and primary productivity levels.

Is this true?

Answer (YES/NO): NO